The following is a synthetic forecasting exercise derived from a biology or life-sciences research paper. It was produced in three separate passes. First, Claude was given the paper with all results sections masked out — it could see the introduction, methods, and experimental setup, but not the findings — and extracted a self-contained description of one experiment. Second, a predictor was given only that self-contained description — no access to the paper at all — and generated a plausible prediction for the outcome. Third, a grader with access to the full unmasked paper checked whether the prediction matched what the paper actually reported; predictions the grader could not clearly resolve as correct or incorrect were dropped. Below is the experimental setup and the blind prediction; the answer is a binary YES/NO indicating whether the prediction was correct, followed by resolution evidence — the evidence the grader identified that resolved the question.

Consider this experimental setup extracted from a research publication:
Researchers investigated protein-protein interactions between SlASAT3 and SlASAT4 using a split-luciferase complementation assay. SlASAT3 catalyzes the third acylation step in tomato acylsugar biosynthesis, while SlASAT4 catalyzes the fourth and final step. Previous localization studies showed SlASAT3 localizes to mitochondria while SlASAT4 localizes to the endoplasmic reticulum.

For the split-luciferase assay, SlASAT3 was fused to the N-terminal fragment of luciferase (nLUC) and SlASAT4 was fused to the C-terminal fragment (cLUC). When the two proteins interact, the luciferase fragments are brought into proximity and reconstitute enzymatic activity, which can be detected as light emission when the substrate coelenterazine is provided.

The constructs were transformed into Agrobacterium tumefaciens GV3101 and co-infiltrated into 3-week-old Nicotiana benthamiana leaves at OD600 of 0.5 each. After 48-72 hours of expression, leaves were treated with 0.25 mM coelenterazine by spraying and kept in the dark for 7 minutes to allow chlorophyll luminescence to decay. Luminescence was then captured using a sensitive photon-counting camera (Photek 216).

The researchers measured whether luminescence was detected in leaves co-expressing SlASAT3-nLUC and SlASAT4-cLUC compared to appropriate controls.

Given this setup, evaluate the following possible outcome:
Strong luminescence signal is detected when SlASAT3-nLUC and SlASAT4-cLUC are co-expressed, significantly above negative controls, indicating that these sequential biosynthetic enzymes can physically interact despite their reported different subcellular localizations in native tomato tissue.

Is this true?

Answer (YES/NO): YES